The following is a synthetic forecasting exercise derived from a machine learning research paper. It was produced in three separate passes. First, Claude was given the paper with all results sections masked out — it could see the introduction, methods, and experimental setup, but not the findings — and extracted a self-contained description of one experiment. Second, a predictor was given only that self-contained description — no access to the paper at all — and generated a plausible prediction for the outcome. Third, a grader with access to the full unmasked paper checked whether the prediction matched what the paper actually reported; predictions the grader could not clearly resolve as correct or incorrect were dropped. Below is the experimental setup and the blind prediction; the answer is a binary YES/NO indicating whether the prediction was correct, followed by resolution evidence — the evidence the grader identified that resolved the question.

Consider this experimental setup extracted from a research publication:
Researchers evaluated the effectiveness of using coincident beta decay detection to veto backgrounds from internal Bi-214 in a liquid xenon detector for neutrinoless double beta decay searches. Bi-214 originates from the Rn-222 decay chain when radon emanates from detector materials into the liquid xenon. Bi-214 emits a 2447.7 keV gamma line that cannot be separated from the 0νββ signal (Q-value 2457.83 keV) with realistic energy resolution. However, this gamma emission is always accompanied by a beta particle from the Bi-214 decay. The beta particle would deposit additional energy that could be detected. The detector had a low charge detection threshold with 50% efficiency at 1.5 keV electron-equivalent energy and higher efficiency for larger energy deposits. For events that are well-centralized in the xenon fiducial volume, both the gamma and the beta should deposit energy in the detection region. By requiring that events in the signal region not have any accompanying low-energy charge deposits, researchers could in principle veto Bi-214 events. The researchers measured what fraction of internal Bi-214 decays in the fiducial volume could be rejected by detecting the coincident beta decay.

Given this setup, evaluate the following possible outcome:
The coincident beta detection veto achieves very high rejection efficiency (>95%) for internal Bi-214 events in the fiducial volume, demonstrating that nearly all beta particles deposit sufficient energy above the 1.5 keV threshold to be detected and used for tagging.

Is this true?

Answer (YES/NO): YES